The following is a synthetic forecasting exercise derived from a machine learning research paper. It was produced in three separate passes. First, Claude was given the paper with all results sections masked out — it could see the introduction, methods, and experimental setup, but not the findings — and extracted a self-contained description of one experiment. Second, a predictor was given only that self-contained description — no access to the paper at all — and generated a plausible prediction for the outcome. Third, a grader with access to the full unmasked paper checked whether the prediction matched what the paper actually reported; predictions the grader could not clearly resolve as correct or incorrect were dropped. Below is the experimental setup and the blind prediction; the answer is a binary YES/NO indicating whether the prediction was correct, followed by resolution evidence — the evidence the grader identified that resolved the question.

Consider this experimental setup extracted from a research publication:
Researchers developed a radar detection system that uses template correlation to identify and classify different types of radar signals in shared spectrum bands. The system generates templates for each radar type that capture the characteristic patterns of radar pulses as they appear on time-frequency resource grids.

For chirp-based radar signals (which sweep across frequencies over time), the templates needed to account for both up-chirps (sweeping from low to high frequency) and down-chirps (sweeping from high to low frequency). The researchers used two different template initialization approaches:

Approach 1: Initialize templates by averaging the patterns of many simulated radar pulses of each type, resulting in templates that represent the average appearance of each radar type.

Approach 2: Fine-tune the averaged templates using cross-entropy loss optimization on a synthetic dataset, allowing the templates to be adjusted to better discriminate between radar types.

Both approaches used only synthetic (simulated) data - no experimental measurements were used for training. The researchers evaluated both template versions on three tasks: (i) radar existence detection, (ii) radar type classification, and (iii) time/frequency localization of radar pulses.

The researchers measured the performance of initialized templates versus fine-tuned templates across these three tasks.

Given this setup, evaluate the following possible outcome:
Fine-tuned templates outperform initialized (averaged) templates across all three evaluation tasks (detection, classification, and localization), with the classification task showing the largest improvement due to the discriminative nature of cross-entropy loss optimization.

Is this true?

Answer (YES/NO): NO